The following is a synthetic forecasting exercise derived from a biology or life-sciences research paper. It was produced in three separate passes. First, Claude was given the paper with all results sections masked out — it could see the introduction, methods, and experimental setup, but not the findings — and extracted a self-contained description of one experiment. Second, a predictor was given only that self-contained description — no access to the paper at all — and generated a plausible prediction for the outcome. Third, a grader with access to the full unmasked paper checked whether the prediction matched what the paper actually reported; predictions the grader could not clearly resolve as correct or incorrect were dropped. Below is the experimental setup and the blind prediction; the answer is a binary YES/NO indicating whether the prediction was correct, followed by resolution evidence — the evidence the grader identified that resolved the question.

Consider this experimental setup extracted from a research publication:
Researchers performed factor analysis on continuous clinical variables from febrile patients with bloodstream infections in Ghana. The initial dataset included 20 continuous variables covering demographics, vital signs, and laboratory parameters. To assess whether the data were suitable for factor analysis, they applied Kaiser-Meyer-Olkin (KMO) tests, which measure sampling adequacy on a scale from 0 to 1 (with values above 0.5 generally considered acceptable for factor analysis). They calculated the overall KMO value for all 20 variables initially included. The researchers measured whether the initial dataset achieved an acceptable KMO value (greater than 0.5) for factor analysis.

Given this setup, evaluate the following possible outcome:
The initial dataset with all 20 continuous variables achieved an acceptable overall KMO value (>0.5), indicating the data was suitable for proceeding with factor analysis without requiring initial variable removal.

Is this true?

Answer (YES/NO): NO